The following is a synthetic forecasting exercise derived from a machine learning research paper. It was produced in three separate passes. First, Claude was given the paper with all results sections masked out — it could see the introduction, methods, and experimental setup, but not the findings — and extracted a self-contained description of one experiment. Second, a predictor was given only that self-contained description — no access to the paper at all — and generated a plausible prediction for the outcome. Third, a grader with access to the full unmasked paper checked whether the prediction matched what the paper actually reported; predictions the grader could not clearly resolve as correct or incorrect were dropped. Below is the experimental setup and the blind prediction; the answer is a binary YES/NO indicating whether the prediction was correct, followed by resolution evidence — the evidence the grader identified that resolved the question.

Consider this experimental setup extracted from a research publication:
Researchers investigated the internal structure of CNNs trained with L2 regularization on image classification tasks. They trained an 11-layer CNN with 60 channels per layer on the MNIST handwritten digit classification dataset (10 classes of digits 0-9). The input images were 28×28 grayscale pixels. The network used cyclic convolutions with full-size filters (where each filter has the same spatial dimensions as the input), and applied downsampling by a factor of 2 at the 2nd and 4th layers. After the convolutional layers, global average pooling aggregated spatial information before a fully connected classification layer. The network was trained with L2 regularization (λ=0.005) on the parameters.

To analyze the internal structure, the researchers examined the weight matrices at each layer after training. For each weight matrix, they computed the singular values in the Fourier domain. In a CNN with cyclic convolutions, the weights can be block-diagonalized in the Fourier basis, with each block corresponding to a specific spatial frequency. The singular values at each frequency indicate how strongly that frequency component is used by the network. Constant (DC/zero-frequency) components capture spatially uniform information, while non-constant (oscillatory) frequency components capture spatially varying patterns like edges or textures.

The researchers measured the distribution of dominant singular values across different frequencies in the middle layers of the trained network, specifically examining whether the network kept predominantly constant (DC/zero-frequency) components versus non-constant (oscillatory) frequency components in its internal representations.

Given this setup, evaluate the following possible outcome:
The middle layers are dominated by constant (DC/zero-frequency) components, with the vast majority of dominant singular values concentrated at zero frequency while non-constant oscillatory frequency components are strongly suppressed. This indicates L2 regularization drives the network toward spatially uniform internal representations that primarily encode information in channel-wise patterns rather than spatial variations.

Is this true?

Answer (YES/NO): YES